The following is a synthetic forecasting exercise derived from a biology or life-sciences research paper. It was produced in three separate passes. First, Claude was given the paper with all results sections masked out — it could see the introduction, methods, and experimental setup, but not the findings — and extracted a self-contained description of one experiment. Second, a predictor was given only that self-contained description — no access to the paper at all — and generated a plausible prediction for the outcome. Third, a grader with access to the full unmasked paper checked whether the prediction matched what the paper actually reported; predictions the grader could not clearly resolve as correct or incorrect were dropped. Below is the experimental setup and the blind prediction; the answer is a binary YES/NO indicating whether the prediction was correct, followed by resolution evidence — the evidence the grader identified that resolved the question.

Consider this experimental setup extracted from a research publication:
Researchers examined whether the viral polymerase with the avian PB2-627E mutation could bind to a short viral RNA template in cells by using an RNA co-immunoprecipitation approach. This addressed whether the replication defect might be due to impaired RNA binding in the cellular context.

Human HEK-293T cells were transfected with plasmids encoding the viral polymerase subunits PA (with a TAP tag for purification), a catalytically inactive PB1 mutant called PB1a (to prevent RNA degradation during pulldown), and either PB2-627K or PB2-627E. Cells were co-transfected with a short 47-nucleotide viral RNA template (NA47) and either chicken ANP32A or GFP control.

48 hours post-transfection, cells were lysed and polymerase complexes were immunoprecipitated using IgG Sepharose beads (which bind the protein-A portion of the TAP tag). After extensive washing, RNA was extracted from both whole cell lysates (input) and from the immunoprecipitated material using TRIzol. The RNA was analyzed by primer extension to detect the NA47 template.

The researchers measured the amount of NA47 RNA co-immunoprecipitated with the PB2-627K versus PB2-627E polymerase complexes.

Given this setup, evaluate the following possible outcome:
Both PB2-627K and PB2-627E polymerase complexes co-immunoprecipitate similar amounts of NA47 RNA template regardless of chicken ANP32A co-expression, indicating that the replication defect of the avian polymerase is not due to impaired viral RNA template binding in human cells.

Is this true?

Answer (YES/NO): YES